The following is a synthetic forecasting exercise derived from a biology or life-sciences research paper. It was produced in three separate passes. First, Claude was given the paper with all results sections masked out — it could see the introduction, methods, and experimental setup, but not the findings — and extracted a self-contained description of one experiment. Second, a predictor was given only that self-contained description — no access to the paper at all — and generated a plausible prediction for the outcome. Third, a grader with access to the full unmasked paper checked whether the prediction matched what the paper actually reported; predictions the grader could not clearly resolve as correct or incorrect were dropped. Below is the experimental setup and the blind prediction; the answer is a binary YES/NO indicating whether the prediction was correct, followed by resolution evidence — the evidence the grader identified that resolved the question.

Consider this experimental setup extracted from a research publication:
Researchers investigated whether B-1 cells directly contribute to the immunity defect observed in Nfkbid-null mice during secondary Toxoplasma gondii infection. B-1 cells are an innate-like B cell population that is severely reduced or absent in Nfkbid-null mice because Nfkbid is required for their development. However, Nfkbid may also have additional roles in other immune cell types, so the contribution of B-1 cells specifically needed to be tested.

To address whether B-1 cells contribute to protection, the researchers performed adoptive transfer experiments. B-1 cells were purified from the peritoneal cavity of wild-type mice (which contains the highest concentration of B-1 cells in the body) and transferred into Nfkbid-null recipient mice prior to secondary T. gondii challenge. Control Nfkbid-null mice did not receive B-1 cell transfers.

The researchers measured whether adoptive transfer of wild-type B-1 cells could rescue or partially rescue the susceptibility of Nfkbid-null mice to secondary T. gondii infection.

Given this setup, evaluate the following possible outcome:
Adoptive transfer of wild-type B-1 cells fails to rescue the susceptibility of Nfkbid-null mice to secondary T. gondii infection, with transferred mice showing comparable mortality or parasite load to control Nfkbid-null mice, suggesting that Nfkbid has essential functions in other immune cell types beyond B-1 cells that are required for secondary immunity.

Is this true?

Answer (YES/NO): NO